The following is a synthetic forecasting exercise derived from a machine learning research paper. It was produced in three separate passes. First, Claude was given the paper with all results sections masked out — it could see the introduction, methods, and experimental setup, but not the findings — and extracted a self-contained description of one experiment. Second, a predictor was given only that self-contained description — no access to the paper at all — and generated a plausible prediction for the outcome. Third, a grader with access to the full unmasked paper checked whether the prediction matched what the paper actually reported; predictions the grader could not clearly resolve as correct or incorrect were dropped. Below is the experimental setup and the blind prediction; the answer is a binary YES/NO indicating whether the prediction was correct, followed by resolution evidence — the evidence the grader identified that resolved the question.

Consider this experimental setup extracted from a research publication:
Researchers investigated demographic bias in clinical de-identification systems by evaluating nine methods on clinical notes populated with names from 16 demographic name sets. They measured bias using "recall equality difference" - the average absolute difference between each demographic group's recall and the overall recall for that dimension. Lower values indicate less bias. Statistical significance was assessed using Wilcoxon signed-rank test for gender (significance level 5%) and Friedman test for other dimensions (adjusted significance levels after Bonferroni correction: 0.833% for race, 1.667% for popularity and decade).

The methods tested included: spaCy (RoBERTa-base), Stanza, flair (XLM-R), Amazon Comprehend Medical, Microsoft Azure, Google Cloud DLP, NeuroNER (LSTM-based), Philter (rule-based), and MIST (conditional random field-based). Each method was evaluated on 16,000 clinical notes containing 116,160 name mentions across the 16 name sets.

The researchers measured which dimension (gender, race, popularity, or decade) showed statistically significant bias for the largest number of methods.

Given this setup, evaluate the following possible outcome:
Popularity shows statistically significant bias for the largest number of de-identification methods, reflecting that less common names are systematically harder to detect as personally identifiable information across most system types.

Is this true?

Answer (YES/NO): YES